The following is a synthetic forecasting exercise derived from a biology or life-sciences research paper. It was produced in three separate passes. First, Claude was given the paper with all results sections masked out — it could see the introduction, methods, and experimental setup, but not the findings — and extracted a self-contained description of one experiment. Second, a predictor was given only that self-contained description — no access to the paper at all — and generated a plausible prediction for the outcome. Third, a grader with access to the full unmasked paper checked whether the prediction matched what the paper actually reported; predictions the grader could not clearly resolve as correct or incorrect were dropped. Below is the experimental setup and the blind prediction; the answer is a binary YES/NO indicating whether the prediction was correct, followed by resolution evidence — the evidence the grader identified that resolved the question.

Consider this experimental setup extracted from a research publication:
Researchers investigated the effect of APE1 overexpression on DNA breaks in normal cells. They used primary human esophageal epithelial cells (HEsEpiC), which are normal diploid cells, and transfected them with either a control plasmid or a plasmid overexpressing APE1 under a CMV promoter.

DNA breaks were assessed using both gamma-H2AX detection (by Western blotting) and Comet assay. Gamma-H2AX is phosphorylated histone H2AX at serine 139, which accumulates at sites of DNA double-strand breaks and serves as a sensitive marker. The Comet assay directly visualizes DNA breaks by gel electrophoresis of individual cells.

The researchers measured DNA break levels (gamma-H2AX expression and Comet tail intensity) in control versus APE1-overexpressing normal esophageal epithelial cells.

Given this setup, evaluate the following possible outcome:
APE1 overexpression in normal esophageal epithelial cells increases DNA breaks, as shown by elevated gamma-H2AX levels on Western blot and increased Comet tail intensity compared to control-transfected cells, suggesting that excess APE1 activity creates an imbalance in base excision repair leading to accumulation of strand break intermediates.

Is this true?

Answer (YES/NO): YES